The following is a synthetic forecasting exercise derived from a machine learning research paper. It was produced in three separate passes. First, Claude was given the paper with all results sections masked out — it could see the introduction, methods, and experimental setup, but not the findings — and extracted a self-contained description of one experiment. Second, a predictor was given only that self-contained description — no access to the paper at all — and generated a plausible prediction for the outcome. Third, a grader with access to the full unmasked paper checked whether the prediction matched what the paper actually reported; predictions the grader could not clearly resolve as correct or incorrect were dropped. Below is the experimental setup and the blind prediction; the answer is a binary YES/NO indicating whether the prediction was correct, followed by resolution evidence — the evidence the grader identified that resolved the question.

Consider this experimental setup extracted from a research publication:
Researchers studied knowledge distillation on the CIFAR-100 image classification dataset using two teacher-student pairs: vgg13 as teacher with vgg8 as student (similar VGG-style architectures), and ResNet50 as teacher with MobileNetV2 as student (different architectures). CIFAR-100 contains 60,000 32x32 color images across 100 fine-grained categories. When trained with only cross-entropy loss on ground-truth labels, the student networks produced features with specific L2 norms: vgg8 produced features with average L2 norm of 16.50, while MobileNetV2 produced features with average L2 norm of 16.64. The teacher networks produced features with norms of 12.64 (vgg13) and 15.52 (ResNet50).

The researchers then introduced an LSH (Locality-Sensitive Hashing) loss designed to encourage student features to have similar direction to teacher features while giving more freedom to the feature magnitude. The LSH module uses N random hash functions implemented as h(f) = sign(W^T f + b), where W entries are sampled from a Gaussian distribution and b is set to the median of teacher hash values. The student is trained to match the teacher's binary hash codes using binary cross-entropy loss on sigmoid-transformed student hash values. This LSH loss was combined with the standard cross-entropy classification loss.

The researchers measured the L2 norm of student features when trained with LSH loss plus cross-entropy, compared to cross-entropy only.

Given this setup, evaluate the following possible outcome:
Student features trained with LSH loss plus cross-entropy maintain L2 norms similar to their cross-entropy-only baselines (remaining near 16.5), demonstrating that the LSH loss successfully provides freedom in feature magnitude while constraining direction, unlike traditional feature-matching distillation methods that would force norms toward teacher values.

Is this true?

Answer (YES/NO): NO